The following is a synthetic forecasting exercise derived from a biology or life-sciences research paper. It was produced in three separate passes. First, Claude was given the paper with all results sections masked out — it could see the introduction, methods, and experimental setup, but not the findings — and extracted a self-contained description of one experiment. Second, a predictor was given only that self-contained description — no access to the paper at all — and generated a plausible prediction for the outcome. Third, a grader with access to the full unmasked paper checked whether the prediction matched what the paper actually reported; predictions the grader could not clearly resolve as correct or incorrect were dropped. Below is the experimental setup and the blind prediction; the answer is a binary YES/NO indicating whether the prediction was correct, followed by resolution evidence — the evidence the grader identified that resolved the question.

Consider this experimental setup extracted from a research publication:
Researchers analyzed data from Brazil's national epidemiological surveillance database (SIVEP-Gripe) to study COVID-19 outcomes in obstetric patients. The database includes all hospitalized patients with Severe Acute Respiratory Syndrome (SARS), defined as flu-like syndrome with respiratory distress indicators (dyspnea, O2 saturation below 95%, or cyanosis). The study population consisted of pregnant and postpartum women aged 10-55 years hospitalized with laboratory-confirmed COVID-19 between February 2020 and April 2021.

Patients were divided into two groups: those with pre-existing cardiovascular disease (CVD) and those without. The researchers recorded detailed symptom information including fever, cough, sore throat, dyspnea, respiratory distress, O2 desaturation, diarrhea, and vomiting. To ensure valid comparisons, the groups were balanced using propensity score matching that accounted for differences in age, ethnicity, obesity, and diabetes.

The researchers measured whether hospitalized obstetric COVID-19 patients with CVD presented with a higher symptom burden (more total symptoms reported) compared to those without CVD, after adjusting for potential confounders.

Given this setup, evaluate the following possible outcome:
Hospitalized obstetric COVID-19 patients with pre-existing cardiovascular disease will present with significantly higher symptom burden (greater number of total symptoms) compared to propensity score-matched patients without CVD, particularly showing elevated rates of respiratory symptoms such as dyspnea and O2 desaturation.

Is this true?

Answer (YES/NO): YES